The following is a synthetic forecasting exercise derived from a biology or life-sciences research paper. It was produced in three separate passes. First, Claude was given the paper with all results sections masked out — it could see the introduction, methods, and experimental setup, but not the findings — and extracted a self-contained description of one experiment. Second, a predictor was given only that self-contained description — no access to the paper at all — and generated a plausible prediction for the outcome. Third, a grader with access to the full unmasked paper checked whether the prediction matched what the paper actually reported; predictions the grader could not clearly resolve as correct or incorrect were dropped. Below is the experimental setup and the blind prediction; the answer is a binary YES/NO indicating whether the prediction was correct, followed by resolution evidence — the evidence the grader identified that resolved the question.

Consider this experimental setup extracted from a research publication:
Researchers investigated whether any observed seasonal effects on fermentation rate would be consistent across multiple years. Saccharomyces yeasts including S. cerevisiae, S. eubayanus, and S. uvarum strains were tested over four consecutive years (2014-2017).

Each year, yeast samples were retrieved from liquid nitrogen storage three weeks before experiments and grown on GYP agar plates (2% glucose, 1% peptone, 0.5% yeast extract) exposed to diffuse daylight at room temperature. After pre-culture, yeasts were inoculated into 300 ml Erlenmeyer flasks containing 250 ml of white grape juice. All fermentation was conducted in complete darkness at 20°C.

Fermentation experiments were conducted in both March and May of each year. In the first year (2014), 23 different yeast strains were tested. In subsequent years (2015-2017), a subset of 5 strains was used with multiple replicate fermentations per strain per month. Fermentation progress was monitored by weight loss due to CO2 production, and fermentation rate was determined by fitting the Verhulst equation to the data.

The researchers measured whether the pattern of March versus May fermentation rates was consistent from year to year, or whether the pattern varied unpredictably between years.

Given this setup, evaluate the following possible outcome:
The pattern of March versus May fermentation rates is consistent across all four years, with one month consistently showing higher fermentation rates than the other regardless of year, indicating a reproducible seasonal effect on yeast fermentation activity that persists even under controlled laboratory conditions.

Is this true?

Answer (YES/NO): YES